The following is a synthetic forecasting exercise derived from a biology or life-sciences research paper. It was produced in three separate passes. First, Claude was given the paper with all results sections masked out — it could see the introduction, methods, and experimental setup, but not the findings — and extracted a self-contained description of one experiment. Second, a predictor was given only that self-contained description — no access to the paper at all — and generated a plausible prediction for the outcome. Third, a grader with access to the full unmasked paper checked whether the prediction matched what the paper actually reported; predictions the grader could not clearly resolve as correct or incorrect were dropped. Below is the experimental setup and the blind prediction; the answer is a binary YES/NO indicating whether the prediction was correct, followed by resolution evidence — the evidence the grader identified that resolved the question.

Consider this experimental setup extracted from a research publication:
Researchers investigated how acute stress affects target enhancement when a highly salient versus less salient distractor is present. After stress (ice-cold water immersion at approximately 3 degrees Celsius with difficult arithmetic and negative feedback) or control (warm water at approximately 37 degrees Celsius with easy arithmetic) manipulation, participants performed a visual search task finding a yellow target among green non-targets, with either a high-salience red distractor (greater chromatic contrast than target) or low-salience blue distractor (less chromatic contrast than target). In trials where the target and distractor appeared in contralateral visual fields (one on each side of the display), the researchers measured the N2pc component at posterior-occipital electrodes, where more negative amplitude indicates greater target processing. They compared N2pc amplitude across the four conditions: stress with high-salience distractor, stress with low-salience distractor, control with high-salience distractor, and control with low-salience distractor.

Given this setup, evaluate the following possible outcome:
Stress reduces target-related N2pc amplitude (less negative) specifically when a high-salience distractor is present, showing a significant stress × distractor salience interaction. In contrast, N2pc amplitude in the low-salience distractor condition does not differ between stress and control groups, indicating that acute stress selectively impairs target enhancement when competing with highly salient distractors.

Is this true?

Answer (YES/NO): YES